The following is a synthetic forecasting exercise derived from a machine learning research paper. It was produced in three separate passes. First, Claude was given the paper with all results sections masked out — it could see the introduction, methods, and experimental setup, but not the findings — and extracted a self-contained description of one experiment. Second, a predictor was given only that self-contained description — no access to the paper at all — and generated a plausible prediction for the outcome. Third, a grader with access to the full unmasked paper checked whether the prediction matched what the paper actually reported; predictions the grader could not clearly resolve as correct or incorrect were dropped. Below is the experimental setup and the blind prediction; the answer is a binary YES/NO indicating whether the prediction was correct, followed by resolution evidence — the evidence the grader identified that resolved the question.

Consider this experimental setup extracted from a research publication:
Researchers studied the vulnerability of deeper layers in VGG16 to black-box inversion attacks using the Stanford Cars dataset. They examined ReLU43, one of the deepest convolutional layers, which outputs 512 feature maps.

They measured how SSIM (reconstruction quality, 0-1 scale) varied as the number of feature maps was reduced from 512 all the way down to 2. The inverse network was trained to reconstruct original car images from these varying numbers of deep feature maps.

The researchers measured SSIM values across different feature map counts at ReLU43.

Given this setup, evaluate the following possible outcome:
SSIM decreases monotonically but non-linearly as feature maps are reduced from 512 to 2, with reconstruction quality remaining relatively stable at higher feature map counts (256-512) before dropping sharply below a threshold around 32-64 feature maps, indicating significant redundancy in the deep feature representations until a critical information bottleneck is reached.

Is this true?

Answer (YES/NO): NO